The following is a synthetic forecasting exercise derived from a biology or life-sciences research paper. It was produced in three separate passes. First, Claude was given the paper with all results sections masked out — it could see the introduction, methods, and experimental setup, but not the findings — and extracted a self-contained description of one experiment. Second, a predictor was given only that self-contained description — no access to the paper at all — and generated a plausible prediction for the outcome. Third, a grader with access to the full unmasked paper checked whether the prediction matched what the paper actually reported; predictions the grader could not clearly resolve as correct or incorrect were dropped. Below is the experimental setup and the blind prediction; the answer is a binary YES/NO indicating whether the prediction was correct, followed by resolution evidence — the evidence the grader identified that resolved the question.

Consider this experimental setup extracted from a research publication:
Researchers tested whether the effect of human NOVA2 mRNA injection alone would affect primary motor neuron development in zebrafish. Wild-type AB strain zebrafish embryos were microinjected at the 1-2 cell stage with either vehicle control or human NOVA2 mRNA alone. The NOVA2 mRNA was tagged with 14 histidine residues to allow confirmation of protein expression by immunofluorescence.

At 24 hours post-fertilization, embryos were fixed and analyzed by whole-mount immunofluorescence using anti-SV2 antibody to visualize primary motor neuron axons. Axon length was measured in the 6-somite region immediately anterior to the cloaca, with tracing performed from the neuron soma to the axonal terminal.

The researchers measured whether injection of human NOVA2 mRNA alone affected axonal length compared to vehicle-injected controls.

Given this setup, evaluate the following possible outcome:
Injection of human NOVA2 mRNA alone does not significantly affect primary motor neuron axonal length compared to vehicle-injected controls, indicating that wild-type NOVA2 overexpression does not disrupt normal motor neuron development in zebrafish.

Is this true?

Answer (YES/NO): YES